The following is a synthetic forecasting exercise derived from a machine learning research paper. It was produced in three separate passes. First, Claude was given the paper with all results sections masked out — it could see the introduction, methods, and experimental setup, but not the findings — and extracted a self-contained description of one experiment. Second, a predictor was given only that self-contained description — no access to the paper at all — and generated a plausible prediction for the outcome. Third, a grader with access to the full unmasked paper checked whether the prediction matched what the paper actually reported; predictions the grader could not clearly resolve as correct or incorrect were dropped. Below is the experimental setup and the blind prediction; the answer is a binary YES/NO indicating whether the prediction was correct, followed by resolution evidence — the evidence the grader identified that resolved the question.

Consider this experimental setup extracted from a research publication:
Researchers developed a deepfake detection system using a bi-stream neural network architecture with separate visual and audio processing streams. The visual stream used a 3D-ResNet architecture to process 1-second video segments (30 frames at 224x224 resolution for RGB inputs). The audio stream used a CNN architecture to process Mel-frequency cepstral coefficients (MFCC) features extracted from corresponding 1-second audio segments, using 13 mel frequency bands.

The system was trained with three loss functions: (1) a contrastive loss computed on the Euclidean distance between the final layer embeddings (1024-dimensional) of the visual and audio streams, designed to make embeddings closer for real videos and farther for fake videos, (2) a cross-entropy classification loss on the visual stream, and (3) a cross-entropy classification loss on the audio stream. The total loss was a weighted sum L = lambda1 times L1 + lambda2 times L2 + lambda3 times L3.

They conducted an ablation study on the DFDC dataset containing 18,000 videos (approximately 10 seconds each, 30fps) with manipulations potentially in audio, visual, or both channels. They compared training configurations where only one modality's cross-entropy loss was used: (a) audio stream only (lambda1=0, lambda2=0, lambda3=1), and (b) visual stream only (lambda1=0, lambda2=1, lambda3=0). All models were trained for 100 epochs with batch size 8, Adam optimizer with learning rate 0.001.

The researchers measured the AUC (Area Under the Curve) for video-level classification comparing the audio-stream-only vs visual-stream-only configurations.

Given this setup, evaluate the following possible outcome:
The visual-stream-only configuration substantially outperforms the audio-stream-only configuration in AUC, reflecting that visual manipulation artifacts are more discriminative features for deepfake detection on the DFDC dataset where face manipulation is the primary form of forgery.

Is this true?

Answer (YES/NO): YES